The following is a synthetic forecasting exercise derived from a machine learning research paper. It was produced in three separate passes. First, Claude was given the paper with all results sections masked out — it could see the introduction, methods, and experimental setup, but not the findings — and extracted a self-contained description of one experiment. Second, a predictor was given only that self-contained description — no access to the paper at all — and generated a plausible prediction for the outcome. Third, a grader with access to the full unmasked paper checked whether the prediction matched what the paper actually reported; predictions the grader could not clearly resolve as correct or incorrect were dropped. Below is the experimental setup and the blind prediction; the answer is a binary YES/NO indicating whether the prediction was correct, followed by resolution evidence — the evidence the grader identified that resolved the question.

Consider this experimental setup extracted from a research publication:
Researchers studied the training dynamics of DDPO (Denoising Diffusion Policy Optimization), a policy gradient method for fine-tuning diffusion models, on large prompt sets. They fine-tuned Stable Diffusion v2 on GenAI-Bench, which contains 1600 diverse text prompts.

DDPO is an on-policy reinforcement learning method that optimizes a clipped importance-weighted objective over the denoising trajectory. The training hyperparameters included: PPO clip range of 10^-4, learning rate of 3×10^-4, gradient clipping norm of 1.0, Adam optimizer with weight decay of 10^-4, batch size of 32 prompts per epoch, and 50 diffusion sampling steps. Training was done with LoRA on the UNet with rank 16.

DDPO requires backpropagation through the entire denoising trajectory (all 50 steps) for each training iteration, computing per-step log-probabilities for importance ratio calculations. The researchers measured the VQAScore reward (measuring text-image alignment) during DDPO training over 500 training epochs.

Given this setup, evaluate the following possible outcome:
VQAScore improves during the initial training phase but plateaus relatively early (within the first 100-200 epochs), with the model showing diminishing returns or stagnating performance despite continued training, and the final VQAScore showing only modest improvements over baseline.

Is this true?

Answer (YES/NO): NO